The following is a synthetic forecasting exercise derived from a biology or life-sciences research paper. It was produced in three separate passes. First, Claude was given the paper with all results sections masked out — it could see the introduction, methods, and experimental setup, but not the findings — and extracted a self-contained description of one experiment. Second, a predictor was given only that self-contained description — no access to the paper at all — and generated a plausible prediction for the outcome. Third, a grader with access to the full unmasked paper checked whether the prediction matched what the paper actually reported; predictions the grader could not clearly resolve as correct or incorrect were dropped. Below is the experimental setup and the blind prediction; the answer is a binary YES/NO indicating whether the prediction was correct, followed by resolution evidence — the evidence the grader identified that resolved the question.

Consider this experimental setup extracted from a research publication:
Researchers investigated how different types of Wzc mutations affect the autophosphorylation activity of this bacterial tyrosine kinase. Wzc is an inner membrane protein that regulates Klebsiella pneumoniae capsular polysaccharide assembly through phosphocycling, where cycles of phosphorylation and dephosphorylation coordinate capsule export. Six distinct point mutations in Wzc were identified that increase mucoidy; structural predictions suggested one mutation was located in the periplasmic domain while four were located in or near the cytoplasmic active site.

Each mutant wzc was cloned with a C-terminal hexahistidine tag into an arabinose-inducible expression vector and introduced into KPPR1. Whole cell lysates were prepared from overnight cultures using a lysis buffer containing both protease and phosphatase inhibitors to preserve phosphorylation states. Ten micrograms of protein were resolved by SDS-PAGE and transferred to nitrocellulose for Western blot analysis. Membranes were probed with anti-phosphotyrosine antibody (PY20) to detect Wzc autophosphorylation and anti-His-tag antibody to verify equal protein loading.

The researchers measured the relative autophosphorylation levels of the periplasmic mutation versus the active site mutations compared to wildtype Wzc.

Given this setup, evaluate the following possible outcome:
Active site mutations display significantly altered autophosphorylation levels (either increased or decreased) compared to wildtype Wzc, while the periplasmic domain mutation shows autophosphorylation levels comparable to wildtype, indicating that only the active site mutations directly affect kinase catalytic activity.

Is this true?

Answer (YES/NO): YES